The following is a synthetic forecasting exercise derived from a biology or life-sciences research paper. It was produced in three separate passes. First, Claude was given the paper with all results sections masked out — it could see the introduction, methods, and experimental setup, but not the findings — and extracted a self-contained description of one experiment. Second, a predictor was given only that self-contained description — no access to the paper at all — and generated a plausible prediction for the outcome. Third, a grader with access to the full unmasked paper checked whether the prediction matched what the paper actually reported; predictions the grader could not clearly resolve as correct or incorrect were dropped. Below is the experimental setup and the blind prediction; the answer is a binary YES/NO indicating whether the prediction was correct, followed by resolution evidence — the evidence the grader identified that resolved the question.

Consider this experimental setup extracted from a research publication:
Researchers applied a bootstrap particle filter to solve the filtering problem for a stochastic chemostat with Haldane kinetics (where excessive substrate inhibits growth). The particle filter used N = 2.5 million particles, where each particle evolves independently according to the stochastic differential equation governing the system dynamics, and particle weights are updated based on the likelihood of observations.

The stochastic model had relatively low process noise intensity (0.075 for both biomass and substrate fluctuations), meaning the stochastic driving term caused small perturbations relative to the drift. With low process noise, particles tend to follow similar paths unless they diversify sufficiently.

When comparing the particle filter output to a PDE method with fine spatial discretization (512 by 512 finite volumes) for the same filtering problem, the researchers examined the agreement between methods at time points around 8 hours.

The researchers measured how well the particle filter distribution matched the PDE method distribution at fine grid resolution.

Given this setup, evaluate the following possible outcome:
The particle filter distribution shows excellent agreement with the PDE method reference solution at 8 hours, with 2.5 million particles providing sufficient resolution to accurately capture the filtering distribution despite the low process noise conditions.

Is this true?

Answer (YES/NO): NO